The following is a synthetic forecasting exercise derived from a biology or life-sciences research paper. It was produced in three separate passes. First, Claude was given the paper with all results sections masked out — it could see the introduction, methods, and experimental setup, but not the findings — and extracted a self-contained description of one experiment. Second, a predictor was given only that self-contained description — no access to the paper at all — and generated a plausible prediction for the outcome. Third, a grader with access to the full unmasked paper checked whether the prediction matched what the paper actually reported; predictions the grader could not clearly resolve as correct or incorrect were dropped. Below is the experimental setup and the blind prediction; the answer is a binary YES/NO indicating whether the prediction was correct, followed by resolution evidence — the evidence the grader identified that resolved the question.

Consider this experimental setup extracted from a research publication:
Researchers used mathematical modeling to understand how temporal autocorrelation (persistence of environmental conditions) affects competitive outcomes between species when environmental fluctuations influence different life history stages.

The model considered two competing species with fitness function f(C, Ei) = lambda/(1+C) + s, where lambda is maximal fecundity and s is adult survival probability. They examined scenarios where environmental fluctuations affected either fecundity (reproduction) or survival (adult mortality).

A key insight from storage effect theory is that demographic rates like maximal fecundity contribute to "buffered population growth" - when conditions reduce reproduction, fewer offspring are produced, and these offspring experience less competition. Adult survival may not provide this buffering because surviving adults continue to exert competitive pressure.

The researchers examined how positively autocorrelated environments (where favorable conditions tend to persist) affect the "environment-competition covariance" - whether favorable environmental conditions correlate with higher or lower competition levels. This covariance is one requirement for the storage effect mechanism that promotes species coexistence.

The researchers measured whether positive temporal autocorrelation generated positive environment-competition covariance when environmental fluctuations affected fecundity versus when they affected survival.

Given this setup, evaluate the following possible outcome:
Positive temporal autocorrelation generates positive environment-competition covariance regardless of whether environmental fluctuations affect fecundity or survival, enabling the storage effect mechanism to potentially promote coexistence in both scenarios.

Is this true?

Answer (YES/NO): NO